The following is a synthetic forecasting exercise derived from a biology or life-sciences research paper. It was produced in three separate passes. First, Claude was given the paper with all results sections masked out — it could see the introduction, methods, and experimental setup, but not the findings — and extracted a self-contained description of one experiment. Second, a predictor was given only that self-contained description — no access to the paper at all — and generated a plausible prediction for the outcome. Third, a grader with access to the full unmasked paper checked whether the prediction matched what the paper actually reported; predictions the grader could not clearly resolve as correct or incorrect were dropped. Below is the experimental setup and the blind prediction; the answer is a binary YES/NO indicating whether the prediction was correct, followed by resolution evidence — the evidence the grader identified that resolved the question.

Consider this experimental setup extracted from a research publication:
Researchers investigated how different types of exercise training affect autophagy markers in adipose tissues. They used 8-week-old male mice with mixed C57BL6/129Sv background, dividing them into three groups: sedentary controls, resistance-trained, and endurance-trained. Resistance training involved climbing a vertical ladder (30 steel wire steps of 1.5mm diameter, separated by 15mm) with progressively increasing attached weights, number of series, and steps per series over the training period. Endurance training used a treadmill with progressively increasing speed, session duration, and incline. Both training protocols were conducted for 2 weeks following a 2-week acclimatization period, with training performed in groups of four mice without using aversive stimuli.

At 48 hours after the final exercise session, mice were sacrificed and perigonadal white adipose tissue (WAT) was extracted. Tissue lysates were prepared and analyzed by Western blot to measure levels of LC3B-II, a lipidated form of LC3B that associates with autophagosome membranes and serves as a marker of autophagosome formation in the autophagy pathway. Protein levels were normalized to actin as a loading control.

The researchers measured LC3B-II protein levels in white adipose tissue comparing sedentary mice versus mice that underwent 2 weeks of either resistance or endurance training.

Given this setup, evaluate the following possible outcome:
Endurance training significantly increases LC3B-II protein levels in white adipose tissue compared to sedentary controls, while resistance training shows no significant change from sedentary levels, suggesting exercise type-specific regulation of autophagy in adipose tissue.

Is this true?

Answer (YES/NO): NO